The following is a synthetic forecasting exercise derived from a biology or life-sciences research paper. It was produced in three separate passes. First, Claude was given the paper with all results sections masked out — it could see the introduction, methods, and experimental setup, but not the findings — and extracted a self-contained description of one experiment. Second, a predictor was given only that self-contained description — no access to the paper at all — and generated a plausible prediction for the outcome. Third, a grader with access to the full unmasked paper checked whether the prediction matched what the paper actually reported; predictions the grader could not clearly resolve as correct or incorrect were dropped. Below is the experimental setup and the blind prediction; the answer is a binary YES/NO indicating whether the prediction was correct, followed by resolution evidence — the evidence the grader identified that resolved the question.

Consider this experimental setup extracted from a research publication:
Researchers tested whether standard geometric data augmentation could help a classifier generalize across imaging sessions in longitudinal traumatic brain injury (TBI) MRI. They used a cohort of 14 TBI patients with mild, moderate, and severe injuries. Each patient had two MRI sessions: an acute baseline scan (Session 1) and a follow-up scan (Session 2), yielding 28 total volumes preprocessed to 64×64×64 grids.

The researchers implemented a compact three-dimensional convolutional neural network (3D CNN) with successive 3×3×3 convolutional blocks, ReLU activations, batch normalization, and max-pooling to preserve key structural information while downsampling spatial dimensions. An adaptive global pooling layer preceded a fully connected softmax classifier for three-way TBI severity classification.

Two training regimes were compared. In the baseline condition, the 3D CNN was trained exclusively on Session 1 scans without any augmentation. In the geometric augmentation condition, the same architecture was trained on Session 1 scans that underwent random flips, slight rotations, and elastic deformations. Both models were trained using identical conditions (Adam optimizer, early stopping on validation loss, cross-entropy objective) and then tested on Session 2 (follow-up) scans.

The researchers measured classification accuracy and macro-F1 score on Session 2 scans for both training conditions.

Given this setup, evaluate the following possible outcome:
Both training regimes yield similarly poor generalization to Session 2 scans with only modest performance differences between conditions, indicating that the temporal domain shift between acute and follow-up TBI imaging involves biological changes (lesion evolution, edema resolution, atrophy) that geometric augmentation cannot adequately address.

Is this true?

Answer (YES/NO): NO